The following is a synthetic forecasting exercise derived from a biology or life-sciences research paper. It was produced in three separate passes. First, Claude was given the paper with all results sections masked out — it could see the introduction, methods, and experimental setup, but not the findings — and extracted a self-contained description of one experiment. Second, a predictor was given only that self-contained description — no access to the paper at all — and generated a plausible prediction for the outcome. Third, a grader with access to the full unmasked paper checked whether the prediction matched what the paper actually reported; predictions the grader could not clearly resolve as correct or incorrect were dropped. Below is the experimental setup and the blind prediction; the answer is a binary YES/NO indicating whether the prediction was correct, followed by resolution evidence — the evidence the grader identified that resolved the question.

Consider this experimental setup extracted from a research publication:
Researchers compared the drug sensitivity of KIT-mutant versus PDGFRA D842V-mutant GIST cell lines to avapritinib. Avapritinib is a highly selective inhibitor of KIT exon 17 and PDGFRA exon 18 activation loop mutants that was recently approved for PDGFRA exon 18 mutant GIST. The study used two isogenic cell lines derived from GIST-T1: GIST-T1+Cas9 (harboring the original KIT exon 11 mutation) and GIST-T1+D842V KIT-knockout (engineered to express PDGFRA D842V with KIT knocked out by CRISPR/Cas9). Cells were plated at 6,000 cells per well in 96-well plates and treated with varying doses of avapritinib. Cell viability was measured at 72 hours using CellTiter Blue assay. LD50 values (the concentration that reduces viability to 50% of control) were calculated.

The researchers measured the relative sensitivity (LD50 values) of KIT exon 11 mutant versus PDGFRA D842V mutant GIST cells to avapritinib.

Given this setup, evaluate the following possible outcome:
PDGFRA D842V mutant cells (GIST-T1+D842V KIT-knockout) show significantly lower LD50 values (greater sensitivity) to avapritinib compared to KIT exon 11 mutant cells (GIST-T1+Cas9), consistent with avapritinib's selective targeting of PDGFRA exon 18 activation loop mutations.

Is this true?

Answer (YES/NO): NO